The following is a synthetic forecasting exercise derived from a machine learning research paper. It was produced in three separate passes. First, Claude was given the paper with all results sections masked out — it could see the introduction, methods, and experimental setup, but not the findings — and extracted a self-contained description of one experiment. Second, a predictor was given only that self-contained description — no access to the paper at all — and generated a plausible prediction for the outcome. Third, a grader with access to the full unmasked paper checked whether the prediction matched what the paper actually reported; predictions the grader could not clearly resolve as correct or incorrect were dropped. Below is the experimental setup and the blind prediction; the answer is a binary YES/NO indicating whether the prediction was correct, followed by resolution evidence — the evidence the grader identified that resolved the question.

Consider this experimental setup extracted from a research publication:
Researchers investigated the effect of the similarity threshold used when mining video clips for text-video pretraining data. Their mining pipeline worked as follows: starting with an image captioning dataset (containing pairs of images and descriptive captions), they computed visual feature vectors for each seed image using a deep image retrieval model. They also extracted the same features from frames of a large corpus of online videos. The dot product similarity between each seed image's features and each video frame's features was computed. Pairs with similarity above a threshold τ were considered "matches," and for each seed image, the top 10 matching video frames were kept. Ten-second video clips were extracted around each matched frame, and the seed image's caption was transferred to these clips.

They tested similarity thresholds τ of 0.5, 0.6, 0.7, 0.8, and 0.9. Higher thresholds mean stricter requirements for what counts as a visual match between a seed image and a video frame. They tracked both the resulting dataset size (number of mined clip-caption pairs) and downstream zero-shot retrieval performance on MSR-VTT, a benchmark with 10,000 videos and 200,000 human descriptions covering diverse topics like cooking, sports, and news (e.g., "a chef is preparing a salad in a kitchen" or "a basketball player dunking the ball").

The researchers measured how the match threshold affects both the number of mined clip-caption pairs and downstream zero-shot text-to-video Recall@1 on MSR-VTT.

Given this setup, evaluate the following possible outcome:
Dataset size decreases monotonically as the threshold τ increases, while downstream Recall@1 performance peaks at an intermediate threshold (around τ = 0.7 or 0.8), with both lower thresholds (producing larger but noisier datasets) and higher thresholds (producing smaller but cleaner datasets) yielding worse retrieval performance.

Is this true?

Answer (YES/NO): NO